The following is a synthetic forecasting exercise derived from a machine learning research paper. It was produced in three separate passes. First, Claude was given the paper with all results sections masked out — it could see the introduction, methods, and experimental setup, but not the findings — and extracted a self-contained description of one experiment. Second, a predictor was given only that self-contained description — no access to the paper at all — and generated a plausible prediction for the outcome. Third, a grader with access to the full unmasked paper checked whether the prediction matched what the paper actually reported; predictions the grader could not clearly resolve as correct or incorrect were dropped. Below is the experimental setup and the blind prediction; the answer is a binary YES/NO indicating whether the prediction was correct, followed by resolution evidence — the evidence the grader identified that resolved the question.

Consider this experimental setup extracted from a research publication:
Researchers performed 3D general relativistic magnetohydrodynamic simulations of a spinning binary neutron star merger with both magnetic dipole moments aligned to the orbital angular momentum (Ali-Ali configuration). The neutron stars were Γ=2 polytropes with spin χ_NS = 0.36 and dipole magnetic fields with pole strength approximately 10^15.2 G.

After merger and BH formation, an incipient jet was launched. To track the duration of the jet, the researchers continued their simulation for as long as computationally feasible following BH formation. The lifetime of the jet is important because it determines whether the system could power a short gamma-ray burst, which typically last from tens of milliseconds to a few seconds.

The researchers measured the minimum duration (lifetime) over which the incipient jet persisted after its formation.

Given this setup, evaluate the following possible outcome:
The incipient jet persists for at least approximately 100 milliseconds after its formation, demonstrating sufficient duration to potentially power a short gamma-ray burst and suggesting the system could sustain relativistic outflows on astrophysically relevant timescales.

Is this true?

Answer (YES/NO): YES